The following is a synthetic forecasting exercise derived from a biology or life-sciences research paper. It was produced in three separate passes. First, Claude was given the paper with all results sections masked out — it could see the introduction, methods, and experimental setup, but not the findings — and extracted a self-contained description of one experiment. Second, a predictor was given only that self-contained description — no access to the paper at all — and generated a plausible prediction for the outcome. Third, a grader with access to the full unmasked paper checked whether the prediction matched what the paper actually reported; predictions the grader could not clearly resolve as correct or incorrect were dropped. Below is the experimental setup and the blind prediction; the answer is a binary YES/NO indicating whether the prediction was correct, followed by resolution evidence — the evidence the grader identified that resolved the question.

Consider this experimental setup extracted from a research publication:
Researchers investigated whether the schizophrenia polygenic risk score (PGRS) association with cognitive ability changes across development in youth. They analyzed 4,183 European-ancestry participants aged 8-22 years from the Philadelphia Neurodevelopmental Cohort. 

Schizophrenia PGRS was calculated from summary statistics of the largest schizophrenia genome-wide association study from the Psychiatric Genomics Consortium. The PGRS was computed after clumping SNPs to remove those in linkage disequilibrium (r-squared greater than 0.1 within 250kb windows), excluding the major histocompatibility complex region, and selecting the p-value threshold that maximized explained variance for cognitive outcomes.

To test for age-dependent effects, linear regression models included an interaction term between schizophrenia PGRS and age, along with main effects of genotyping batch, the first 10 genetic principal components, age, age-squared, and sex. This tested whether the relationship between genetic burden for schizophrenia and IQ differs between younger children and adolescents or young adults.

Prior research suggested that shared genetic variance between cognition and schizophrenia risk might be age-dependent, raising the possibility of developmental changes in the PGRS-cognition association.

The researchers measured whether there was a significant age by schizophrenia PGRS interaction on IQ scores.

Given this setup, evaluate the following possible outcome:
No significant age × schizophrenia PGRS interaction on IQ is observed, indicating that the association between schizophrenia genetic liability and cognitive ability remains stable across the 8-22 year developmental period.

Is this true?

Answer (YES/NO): YES